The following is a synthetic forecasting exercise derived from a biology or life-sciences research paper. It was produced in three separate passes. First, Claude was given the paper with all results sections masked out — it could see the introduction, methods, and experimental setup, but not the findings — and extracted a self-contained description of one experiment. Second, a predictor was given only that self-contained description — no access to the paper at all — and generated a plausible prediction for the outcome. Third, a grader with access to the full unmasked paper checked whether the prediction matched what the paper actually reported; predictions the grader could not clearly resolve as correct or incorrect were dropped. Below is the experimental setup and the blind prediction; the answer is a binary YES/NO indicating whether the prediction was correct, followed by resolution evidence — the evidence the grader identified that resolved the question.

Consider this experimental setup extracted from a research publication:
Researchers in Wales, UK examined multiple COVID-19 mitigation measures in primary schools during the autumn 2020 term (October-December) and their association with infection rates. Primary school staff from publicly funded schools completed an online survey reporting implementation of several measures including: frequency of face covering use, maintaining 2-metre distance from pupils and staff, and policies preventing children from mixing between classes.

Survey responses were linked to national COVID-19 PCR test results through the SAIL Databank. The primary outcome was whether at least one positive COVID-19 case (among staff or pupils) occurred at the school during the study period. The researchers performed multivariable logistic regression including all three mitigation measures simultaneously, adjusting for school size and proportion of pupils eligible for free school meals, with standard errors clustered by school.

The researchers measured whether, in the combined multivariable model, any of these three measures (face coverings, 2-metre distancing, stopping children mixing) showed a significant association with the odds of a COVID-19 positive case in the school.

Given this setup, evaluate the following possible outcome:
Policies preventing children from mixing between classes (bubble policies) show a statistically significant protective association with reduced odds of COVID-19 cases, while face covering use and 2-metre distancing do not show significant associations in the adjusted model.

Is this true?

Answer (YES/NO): NO